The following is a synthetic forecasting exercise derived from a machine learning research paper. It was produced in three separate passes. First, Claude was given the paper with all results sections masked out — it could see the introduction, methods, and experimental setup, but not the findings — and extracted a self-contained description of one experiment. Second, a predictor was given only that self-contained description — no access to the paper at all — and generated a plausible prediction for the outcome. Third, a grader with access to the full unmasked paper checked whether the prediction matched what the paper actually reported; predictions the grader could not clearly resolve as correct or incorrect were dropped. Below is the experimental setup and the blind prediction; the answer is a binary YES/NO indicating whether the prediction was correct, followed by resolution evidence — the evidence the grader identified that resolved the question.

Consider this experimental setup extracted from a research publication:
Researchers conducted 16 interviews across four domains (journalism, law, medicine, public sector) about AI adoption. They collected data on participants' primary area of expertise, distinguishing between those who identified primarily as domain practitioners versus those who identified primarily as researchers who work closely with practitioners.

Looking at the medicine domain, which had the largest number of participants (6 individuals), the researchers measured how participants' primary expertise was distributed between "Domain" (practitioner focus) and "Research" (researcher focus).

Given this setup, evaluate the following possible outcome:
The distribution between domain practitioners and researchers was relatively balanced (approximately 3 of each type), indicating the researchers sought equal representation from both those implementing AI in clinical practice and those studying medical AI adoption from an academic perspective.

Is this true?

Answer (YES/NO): NO